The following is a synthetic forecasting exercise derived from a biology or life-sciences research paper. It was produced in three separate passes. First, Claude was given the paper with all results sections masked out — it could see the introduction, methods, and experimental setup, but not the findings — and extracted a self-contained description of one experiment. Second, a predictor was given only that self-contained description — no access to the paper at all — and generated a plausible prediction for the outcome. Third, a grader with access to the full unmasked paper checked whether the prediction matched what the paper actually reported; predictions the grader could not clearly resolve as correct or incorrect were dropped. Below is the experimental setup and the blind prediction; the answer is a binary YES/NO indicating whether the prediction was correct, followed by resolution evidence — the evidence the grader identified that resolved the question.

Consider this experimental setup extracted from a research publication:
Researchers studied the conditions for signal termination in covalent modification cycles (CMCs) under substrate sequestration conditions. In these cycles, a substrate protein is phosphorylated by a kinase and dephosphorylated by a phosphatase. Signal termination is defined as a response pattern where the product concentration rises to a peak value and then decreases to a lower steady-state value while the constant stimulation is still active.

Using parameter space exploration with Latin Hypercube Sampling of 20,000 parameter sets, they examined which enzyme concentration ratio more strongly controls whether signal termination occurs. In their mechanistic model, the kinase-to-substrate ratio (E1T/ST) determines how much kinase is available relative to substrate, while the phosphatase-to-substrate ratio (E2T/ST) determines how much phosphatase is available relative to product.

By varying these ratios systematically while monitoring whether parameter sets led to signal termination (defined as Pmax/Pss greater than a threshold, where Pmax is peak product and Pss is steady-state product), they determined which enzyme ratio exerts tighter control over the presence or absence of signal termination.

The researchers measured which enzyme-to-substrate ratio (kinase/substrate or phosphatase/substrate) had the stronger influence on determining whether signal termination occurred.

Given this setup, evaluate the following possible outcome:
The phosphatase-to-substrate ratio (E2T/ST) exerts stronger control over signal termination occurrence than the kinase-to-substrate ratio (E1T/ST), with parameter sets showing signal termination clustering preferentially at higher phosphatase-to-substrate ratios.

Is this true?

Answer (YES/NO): YES